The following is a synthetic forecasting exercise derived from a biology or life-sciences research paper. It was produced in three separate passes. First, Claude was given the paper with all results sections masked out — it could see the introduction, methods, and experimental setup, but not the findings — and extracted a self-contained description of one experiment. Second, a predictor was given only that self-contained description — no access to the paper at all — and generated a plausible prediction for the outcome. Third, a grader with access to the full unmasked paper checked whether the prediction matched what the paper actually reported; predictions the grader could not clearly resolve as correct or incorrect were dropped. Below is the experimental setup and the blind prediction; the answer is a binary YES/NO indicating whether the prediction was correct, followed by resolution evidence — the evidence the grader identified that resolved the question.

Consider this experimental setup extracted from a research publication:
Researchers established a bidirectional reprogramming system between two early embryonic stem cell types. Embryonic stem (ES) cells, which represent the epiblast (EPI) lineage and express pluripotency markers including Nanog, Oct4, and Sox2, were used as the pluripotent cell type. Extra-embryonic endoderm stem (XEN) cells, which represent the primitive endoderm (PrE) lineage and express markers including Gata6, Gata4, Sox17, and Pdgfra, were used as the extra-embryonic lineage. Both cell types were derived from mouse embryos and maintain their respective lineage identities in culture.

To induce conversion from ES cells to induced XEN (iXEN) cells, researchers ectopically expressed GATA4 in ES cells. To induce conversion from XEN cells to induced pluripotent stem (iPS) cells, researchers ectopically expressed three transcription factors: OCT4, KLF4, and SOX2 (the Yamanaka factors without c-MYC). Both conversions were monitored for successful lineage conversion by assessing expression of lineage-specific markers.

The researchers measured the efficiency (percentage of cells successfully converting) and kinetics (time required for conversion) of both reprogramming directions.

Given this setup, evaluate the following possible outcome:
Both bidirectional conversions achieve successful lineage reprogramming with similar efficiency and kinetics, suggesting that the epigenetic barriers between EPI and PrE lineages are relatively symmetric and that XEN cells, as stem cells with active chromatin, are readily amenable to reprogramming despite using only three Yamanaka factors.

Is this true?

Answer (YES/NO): NO